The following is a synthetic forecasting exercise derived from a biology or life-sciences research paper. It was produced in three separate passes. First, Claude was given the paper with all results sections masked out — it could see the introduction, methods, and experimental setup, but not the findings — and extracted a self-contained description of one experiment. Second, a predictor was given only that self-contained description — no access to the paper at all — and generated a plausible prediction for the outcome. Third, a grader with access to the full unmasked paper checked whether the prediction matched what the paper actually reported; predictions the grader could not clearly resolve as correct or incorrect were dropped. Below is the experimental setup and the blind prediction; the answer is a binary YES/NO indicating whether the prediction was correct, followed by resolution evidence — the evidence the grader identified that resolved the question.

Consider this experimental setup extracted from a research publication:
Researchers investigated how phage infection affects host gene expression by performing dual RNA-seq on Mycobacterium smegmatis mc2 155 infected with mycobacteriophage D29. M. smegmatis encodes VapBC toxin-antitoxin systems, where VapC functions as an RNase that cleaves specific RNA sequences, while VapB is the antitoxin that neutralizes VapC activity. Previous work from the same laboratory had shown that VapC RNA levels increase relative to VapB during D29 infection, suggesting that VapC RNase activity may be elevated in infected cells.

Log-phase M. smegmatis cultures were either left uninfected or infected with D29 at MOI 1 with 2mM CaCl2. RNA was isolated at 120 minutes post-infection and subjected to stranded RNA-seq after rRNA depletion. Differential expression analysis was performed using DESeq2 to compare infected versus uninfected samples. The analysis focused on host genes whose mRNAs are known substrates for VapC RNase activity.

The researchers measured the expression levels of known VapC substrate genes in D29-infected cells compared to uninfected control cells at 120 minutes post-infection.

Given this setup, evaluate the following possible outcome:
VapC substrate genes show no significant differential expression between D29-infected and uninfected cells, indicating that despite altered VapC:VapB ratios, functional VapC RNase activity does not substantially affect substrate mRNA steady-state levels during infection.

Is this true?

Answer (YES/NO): NO